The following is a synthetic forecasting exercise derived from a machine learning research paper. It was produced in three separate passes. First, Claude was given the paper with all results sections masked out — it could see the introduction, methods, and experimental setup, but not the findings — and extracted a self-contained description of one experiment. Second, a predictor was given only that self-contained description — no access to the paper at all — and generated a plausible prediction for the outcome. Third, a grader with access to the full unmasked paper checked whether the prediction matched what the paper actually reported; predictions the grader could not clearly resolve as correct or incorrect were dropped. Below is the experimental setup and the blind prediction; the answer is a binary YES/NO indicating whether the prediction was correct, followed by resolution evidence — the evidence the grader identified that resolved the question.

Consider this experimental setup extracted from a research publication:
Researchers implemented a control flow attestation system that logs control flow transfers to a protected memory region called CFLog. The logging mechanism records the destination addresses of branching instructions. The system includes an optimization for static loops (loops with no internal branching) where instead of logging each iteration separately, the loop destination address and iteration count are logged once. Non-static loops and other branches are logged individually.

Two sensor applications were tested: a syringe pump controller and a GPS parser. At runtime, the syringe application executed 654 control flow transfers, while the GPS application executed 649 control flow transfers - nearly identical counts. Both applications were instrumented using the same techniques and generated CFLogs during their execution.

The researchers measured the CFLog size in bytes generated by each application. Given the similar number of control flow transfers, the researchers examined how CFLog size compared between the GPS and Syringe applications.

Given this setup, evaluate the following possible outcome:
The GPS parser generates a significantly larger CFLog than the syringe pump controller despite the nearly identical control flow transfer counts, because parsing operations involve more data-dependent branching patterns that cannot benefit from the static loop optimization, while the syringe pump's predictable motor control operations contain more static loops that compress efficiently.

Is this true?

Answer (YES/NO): YES